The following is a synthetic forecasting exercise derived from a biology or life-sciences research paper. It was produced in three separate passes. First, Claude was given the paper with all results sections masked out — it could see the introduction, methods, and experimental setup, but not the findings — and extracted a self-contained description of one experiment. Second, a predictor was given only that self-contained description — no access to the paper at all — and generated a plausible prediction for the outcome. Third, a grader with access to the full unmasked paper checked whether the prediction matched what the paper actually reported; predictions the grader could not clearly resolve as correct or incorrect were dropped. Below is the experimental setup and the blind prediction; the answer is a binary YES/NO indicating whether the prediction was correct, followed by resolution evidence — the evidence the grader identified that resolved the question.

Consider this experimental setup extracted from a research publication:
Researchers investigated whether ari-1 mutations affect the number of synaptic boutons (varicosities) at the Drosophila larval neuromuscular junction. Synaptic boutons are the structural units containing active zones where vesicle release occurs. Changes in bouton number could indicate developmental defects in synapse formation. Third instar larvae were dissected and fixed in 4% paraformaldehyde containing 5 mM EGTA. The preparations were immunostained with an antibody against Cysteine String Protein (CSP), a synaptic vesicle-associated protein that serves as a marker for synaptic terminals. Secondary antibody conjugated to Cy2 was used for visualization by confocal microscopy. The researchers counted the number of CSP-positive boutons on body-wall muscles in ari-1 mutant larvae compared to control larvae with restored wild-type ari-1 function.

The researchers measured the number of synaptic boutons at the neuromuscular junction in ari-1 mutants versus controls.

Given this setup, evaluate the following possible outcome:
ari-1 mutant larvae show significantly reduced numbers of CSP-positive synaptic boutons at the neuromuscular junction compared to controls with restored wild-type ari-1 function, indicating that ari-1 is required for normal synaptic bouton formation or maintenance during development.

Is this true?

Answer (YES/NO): NO